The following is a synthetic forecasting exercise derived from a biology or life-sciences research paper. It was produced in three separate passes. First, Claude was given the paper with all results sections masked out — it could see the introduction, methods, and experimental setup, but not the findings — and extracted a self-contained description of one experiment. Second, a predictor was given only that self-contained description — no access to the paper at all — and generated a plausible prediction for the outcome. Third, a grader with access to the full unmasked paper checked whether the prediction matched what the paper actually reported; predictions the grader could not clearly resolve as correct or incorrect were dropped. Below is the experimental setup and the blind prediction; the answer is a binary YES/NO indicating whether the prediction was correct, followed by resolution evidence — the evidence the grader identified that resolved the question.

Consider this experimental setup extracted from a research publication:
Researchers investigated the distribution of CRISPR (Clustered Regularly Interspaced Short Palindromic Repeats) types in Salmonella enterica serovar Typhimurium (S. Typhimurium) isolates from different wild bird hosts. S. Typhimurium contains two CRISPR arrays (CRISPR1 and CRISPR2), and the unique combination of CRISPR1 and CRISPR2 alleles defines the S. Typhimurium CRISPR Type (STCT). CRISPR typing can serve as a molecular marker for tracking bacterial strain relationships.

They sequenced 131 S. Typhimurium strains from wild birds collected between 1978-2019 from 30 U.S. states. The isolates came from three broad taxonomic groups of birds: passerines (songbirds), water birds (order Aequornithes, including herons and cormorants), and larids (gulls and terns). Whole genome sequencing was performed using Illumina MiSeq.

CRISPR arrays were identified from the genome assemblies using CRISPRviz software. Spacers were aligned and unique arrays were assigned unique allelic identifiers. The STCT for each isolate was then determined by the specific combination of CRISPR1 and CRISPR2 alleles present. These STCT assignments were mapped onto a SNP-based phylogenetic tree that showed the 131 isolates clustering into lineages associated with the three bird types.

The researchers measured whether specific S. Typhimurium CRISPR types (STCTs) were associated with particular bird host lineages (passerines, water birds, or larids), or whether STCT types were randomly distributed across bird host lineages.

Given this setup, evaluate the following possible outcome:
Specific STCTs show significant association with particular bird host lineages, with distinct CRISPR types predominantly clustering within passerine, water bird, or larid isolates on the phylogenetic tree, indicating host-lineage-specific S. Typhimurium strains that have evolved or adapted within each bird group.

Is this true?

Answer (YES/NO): YES